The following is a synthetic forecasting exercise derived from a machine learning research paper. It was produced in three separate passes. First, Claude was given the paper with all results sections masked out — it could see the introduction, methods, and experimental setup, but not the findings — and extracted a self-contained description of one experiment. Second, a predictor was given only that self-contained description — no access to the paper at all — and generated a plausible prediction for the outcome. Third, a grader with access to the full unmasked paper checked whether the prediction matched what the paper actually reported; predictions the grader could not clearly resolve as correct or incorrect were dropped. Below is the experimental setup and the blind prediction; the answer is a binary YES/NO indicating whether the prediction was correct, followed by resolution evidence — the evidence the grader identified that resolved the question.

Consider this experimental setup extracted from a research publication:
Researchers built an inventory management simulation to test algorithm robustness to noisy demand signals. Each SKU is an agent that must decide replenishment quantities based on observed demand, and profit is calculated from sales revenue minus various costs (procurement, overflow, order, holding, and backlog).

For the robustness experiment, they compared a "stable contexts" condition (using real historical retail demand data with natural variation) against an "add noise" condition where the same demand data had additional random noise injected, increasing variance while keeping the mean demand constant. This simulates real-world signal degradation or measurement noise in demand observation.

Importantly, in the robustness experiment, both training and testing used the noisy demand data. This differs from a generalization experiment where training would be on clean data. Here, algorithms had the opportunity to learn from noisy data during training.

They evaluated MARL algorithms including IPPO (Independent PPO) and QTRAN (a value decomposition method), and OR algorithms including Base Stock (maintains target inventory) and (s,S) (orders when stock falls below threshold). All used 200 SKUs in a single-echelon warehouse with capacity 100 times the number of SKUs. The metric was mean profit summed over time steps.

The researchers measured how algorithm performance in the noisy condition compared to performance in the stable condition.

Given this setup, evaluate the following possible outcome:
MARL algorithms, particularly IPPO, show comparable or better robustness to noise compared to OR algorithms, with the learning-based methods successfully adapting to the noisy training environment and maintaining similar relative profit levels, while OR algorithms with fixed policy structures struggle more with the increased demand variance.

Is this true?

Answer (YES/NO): YES